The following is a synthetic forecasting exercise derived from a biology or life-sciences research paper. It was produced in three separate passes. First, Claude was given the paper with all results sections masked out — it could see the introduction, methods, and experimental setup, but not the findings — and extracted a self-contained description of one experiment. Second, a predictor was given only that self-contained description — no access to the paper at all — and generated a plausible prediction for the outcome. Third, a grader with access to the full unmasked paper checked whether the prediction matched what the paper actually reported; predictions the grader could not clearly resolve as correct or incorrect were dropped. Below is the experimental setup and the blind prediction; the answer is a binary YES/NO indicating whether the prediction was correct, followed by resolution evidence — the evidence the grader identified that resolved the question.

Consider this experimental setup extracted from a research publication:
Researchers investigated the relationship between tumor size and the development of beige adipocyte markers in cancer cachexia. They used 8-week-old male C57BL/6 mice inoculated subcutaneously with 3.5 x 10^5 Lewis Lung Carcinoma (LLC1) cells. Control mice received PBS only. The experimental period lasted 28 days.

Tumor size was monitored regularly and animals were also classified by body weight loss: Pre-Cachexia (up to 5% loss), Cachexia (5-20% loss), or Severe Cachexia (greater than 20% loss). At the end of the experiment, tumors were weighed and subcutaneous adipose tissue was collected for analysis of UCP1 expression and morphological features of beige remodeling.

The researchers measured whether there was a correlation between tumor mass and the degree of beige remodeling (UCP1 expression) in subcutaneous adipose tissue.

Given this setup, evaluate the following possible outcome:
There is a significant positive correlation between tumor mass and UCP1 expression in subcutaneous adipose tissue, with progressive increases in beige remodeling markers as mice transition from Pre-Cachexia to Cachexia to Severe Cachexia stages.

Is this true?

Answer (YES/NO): NO